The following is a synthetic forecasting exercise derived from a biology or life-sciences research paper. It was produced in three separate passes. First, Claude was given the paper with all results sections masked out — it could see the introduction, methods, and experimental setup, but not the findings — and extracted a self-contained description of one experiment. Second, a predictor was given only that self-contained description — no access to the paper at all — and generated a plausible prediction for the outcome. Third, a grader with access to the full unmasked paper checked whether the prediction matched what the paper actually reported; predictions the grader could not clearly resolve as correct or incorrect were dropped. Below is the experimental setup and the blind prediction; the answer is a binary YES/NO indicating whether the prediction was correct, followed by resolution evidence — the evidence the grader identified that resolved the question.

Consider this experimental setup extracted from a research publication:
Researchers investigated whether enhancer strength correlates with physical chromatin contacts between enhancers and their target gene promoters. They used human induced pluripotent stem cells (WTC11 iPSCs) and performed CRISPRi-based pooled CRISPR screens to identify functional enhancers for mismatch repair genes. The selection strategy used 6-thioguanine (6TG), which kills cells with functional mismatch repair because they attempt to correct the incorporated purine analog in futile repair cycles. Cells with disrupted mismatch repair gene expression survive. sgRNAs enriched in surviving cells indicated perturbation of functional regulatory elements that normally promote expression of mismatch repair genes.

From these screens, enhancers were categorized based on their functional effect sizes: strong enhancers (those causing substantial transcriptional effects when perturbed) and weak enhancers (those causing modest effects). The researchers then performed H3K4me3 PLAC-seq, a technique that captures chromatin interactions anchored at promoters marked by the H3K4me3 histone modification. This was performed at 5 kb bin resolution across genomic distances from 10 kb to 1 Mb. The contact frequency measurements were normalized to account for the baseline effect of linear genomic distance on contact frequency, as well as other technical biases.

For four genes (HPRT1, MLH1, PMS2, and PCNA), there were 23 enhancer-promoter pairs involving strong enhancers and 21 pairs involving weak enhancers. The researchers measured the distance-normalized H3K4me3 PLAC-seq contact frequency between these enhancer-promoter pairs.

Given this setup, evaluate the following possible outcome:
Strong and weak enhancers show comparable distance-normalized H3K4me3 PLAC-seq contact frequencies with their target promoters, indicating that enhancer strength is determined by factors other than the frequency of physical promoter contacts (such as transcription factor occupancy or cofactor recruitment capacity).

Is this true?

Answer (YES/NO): NO